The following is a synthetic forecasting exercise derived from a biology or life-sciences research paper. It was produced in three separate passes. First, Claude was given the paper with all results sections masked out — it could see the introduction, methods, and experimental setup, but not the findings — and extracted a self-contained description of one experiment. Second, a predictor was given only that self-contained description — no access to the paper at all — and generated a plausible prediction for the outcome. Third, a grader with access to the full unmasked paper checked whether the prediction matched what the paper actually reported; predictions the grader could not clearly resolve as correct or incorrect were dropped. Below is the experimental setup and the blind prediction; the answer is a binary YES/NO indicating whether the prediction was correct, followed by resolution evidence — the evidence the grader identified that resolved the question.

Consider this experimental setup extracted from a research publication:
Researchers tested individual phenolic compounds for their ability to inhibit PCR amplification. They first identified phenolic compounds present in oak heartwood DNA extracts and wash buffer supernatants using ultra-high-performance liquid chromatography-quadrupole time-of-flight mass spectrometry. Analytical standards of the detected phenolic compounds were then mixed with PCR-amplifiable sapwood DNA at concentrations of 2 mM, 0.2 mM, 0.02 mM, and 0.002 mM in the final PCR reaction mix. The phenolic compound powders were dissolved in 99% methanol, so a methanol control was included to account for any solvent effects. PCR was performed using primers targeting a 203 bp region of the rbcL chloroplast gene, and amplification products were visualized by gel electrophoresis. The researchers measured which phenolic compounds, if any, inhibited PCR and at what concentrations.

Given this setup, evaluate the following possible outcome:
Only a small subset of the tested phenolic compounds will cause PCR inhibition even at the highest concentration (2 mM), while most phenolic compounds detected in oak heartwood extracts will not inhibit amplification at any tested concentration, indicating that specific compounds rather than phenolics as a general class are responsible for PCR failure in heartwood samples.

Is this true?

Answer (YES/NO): NO